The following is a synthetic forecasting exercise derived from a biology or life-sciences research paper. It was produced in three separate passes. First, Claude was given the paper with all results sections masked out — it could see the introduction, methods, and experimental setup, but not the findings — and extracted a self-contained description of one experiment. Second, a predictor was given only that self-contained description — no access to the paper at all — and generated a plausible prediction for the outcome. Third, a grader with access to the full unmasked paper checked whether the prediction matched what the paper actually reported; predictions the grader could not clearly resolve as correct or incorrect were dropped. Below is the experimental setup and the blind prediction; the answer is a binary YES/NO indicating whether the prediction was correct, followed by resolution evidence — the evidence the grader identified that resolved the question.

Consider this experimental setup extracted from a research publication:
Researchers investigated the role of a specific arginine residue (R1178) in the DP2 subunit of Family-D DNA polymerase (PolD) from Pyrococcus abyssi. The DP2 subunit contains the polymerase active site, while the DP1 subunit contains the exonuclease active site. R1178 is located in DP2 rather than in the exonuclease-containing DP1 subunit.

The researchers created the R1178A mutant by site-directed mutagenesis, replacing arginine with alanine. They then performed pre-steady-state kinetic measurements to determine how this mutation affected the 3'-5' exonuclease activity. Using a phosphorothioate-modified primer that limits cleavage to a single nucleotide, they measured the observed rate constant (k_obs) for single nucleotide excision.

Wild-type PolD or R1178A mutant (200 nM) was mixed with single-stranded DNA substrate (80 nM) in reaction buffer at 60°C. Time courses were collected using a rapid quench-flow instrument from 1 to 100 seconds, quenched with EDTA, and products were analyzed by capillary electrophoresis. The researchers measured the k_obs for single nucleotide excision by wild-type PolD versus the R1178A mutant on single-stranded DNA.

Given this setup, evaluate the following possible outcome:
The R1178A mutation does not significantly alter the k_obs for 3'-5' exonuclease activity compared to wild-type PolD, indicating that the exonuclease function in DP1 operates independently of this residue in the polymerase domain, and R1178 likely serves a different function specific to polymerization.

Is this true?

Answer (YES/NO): NO